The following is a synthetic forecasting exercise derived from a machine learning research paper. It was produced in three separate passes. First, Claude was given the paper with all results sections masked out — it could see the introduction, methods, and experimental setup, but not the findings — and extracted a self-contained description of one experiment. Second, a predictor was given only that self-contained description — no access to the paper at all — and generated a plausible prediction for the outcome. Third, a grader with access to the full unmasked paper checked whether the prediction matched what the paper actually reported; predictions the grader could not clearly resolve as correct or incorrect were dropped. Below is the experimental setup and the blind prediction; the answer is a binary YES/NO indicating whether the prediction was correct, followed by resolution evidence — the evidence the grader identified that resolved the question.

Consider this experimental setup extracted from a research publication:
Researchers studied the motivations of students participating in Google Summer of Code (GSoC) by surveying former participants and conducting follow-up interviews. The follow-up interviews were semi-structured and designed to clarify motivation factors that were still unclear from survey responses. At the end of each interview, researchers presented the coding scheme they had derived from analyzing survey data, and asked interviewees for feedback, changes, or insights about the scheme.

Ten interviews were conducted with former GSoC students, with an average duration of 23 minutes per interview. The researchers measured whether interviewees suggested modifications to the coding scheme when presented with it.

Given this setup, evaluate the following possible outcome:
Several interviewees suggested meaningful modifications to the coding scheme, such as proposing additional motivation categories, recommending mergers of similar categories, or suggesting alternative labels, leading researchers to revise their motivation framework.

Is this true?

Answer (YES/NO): NO